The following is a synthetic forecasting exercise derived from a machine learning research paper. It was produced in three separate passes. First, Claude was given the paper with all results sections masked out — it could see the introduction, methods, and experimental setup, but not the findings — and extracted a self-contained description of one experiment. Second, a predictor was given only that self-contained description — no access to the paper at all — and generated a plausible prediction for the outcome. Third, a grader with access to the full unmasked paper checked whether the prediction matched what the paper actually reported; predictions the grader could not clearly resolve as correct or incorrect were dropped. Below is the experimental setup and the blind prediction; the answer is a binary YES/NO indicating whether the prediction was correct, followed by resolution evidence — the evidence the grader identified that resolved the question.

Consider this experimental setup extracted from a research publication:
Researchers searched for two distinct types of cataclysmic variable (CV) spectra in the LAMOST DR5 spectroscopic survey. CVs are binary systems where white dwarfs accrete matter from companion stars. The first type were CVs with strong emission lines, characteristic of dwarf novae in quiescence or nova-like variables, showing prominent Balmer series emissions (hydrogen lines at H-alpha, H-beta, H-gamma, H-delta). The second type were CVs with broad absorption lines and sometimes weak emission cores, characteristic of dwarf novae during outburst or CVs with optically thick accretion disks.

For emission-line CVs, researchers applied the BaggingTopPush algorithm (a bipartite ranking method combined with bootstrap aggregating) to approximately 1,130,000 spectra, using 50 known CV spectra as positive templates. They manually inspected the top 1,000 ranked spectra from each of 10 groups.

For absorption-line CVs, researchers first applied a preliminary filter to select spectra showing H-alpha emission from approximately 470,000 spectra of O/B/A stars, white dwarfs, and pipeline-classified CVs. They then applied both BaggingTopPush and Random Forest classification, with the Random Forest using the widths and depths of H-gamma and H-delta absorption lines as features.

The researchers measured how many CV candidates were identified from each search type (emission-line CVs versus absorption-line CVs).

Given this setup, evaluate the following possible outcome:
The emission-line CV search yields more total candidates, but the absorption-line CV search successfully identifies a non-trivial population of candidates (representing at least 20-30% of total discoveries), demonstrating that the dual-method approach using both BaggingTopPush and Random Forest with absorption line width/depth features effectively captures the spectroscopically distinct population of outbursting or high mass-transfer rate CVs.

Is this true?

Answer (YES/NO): YES